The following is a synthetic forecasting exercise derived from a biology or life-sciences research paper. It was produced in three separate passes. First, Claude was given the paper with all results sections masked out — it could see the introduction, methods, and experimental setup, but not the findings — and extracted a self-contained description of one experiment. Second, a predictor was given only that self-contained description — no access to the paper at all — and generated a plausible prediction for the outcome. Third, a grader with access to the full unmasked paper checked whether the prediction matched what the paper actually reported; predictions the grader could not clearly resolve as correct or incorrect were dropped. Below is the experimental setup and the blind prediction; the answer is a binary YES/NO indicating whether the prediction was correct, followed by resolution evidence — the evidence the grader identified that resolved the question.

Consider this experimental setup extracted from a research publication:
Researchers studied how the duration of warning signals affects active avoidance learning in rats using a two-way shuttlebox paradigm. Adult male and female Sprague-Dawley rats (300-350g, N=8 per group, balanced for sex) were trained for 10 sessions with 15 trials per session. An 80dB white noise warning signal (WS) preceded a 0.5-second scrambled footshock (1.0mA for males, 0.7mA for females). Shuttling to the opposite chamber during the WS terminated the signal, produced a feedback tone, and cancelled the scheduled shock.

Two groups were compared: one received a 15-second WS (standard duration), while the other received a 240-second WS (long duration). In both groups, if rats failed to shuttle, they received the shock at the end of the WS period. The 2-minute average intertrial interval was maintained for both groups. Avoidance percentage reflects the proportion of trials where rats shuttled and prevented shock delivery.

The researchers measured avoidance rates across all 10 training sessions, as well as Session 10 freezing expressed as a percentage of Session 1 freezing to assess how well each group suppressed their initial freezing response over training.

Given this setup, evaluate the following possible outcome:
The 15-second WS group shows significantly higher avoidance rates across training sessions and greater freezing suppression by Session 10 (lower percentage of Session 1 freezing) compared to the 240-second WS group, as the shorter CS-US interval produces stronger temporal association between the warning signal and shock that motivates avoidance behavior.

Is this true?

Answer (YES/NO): NO